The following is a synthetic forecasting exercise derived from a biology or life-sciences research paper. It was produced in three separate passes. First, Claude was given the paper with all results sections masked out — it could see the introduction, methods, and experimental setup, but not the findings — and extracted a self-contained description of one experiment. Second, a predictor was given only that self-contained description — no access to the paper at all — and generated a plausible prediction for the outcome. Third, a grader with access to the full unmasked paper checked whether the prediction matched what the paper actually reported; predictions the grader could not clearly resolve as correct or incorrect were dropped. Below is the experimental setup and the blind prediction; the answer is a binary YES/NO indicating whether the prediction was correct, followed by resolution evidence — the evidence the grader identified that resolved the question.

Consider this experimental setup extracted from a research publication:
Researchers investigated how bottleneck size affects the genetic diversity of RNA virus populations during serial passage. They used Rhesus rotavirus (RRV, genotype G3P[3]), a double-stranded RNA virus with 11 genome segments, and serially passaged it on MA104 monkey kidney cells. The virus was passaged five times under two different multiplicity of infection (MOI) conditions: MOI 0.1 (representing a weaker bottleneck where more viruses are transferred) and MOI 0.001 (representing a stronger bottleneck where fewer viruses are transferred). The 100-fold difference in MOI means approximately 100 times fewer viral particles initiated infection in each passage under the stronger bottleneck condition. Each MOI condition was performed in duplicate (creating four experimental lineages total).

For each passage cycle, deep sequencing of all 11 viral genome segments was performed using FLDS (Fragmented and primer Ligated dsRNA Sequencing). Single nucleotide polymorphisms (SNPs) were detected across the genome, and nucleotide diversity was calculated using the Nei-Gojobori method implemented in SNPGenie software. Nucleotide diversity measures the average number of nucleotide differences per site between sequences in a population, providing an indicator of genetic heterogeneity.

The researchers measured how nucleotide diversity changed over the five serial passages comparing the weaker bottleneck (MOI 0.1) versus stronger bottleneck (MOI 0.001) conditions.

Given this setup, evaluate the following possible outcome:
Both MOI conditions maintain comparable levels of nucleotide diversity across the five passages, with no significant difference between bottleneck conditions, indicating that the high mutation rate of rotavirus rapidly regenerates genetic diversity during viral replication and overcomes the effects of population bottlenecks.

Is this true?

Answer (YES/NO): NO